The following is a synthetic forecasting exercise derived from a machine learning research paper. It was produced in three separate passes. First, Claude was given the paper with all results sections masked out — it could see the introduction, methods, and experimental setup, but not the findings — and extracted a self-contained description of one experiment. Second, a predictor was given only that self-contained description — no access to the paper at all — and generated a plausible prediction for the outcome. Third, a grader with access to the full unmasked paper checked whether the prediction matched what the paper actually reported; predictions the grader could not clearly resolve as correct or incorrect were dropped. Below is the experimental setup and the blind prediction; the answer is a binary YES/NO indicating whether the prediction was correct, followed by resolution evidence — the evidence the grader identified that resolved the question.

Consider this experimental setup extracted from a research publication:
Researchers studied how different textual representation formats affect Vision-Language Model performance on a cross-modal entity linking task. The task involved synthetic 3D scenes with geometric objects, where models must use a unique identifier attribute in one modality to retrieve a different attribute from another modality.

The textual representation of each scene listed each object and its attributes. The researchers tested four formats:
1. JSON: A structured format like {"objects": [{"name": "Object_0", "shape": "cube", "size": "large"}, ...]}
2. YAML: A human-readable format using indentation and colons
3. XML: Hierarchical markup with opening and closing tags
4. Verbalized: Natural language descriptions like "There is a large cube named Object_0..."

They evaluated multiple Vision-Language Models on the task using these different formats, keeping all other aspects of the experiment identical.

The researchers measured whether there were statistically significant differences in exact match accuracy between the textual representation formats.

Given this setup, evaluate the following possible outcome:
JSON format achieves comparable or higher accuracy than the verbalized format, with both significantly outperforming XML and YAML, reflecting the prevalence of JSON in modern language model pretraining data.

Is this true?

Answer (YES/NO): NO